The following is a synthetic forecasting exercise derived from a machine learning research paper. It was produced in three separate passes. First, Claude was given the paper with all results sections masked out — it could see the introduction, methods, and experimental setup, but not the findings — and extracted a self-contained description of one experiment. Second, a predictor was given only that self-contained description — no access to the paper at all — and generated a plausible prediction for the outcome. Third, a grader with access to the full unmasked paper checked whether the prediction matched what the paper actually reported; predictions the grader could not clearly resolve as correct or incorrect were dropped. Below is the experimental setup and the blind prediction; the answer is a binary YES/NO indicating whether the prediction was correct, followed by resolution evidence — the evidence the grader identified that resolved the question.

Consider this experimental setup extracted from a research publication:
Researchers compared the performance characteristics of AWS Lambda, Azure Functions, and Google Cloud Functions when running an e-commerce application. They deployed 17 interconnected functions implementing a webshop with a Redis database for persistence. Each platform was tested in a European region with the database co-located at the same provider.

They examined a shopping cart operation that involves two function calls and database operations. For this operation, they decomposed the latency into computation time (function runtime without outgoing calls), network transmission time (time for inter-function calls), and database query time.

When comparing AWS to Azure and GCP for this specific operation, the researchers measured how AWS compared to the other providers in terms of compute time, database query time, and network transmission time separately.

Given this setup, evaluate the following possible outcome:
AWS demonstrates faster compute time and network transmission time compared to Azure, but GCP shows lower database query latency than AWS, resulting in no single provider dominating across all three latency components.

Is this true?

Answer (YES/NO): NO